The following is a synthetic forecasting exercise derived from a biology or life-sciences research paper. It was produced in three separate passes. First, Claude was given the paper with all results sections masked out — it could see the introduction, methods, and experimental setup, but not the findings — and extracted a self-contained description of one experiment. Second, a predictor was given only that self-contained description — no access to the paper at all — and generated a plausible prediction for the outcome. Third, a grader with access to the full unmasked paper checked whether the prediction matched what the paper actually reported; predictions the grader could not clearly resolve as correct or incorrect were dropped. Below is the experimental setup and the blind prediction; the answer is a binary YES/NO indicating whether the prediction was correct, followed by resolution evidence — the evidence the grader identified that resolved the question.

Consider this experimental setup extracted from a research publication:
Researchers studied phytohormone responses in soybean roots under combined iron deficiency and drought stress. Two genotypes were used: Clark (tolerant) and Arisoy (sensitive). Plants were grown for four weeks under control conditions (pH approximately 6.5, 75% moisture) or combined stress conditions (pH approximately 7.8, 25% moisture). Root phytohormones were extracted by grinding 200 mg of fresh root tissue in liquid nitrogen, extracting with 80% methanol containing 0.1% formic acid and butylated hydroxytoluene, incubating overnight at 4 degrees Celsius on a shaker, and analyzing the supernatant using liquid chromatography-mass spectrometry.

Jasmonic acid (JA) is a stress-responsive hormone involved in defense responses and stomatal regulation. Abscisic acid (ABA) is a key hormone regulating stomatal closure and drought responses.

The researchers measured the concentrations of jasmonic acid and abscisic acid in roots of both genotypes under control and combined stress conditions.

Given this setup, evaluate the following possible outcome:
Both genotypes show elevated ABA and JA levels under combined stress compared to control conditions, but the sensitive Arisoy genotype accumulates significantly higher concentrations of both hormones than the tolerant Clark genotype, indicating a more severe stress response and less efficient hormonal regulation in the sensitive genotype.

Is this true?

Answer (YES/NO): NO